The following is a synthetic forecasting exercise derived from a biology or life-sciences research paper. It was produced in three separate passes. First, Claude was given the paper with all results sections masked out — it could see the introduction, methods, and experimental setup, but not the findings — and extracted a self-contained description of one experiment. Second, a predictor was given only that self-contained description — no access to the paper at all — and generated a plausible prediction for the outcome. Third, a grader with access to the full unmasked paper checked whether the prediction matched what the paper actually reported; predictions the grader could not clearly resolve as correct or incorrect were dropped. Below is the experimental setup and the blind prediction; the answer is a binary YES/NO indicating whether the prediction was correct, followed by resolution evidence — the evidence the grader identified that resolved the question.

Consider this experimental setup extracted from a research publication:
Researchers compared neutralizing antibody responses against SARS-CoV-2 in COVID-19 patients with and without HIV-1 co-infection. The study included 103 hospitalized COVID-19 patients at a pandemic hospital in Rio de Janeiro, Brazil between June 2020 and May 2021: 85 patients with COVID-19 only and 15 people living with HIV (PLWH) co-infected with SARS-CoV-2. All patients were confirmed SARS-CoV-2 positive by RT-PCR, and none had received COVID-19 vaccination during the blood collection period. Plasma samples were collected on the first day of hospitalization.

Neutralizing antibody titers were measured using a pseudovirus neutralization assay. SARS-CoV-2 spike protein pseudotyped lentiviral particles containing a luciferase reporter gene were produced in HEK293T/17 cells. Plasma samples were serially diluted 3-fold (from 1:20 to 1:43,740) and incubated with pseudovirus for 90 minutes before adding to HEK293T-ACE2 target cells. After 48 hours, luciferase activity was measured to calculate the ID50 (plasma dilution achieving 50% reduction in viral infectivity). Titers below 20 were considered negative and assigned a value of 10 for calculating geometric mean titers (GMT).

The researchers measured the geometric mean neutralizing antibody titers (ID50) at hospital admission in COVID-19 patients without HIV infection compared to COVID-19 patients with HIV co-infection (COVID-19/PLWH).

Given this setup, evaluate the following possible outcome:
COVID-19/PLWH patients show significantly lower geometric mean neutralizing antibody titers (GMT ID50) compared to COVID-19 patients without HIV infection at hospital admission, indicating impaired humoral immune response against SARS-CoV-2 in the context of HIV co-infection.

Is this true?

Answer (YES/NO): NO